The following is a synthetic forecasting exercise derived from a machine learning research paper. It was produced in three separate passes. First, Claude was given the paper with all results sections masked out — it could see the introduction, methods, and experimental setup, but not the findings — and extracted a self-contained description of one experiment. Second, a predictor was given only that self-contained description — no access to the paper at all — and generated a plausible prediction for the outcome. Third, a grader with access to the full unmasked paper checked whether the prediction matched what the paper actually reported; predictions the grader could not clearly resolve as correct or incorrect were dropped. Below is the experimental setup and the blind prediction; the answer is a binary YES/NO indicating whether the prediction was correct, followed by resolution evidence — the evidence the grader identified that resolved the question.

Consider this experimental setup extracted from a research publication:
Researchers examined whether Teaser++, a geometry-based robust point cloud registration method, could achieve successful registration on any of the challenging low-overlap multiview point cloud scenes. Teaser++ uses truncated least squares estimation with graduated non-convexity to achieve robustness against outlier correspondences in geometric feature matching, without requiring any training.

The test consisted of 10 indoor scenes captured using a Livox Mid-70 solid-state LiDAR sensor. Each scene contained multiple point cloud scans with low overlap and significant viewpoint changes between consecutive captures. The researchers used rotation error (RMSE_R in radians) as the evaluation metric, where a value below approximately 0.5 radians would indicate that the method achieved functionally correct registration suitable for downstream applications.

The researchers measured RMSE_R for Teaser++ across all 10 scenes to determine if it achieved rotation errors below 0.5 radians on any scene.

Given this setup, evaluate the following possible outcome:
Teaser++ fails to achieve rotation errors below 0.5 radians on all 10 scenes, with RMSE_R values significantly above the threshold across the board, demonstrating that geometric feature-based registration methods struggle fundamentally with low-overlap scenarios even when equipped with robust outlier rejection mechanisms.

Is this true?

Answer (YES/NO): YES